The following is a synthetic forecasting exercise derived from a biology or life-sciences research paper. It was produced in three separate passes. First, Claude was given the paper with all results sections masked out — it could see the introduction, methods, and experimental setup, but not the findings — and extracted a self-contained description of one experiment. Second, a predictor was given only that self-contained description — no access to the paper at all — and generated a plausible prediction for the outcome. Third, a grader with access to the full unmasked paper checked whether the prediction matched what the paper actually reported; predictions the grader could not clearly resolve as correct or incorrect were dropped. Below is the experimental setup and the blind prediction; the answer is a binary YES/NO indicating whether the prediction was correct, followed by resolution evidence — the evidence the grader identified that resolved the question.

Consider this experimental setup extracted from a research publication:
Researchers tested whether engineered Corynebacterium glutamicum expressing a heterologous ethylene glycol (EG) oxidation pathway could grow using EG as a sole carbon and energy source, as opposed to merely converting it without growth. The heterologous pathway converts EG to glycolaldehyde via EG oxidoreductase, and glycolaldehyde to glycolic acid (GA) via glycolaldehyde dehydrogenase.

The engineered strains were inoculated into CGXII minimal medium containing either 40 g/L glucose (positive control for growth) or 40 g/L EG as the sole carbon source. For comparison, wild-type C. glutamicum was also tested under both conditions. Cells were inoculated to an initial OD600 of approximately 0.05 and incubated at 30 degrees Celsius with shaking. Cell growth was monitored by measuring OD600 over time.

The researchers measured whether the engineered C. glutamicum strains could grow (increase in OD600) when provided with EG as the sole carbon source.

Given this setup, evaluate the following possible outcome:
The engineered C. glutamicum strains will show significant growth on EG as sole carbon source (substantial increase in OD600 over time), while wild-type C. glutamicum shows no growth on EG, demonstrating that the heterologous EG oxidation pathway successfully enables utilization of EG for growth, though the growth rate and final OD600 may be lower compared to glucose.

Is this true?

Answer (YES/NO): NO